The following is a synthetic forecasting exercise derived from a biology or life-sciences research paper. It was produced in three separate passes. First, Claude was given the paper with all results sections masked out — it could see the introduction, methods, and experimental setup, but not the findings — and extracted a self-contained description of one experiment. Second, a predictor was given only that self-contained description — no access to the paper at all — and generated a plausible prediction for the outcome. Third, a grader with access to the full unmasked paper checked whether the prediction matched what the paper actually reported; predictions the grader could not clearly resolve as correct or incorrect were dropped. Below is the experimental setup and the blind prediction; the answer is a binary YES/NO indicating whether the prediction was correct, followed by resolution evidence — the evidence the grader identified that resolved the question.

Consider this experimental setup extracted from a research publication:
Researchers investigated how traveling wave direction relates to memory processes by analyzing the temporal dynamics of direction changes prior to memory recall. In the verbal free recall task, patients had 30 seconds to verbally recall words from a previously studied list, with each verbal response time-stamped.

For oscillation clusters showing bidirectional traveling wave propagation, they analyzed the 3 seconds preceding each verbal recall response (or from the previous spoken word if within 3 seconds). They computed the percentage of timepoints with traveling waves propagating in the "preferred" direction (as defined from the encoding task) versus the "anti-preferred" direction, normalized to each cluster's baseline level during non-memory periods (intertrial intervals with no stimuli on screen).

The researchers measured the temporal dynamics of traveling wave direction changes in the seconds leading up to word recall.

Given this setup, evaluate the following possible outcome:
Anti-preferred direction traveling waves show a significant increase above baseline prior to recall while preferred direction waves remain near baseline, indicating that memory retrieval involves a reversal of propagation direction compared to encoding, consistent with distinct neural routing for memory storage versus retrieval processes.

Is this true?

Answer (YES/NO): NO